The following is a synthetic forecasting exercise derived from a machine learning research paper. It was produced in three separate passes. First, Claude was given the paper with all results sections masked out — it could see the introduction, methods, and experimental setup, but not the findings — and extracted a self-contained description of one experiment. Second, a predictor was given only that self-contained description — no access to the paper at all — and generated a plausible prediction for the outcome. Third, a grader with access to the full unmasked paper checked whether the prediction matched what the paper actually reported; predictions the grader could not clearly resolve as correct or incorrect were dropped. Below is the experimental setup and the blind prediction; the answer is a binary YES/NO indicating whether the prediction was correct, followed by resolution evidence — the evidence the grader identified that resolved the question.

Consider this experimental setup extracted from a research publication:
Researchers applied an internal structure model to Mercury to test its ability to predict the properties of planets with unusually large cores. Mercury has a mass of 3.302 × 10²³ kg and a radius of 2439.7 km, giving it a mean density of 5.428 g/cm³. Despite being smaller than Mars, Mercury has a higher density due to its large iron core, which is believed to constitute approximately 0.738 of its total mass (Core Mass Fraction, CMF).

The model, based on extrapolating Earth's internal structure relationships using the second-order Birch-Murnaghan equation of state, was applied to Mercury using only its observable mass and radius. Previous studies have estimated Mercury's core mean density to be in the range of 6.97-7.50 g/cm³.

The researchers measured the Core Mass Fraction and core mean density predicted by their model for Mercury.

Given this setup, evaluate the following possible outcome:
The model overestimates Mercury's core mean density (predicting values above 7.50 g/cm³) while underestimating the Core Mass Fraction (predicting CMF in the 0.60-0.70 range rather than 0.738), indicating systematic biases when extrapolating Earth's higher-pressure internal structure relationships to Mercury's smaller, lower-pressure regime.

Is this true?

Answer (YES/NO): NO